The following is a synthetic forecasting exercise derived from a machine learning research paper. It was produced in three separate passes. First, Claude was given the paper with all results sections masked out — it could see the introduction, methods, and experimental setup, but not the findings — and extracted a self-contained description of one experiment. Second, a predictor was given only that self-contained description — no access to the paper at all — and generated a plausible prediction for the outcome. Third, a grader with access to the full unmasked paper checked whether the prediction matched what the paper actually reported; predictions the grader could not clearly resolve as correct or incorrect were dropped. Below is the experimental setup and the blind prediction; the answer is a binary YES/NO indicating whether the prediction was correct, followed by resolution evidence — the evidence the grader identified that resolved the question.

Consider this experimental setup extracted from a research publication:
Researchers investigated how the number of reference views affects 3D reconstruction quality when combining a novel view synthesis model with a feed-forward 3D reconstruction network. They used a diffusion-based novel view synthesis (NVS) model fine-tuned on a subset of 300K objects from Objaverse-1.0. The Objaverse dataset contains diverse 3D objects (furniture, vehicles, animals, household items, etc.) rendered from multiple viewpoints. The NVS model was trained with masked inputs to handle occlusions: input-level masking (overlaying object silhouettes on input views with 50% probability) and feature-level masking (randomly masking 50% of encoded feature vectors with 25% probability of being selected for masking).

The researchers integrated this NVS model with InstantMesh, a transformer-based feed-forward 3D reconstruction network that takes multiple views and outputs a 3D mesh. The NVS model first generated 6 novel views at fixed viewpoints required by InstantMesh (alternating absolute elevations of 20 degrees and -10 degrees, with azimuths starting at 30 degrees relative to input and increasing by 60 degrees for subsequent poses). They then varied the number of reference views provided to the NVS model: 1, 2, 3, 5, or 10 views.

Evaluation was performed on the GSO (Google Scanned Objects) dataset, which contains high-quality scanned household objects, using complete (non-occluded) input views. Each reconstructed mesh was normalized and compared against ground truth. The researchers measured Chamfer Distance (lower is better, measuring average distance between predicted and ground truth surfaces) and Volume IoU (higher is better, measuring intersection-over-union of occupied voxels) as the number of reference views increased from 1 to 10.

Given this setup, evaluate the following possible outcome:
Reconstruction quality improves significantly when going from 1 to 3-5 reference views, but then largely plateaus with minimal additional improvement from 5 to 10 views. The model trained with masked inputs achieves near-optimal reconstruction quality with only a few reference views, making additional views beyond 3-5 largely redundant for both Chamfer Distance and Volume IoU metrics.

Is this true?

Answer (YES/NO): NO